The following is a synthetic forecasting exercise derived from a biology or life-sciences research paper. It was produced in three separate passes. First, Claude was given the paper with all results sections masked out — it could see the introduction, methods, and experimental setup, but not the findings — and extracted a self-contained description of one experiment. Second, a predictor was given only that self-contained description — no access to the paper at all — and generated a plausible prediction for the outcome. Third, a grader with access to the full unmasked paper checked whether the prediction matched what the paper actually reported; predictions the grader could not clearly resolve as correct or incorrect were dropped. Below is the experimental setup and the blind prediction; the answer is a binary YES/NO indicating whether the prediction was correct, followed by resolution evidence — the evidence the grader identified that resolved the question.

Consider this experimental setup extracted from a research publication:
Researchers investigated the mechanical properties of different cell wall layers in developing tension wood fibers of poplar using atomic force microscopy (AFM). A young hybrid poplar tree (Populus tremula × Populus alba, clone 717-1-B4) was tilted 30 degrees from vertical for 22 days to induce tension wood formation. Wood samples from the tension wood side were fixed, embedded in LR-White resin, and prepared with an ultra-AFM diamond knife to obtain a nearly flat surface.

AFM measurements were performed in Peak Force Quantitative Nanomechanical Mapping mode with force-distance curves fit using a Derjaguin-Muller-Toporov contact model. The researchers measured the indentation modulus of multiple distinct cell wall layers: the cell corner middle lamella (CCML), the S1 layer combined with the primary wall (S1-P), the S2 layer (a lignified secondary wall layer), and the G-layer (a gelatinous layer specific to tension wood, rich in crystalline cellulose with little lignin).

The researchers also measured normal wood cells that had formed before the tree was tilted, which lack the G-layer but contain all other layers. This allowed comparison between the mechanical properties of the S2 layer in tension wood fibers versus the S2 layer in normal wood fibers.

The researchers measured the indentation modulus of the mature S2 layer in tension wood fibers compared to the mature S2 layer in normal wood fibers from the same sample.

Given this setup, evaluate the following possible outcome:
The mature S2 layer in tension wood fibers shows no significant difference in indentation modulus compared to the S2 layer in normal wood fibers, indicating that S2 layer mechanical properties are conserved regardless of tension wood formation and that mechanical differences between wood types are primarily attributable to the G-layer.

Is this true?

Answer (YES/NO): NO